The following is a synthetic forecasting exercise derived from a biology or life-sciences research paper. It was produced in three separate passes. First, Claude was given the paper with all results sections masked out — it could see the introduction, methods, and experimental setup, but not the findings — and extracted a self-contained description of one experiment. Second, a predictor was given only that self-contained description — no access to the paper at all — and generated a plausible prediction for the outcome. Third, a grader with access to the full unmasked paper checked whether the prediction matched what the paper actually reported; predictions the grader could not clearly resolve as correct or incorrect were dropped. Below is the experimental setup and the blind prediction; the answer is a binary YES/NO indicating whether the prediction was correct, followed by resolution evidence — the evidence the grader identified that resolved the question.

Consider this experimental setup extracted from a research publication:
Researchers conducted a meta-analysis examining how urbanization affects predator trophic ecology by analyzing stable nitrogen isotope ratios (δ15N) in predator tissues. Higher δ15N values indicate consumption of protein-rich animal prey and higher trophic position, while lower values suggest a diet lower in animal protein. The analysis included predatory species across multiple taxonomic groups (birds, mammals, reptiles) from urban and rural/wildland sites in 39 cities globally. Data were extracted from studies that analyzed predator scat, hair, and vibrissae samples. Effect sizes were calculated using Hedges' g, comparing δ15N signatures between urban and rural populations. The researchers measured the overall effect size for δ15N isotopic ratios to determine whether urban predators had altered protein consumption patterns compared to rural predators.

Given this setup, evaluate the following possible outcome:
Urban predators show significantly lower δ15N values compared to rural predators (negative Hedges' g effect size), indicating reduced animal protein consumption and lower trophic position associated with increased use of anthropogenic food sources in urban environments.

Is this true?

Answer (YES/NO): NO